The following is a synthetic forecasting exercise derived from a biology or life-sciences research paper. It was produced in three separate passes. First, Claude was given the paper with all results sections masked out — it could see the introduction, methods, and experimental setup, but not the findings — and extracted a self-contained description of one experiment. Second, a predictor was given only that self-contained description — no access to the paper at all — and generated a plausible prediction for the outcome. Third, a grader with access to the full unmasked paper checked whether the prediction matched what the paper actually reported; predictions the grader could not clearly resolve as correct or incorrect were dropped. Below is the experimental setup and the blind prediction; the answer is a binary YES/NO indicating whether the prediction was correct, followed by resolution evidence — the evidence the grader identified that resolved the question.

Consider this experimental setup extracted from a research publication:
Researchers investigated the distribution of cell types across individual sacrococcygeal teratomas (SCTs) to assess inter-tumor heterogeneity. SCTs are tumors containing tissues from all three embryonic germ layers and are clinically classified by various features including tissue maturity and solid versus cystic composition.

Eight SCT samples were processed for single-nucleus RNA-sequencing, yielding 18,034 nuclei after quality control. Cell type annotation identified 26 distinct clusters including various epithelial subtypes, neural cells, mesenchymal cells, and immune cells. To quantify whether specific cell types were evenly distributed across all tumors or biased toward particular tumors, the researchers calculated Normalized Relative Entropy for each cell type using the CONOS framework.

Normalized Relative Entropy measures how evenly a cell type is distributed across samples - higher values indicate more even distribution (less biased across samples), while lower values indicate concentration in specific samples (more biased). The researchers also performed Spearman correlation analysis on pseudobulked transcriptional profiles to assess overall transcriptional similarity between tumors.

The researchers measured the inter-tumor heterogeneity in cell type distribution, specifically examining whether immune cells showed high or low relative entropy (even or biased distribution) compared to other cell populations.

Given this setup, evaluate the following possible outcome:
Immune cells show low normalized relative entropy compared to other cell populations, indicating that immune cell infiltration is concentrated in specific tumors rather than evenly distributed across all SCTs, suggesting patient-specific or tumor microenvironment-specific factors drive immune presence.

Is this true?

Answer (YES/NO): NO